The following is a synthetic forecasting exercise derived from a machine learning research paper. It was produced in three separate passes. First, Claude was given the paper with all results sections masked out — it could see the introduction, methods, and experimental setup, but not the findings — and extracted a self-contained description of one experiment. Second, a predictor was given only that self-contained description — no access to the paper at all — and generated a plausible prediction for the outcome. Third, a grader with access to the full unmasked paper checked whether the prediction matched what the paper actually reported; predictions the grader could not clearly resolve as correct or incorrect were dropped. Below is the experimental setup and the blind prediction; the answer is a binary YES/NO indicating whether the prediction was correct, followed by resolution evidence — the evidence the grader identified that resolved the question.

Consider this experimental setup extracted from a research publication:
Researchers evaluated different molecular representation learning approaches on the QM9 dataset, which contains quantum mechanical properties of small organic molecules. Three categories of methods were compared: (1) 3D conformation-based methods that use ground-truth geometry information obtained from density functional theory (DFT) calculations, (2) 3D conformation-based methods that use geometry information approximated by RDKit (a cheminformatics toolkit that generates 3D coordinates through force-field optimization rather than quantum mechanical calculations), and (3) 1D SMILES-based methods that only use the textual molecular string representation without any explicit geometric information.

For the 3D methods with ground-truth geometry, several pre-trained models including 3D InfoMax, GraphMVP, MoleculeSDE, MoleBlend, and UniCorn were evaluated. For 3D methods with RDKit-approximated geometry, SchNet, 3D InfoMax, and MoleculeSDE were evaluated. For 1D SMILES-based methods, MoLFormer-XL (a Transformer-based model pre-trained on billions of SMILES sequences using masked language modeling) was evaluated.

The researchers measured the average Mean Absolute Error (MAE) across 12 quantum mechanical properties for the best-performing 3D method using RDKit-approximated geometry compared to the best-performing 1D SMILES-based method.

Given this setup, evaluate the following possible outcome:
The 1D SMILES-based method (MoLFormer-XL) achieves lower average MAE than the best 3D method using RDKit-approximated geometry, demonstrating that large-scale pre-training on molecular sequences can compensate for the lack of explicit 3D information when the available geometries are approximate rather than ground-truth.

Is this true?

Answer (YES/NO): YES